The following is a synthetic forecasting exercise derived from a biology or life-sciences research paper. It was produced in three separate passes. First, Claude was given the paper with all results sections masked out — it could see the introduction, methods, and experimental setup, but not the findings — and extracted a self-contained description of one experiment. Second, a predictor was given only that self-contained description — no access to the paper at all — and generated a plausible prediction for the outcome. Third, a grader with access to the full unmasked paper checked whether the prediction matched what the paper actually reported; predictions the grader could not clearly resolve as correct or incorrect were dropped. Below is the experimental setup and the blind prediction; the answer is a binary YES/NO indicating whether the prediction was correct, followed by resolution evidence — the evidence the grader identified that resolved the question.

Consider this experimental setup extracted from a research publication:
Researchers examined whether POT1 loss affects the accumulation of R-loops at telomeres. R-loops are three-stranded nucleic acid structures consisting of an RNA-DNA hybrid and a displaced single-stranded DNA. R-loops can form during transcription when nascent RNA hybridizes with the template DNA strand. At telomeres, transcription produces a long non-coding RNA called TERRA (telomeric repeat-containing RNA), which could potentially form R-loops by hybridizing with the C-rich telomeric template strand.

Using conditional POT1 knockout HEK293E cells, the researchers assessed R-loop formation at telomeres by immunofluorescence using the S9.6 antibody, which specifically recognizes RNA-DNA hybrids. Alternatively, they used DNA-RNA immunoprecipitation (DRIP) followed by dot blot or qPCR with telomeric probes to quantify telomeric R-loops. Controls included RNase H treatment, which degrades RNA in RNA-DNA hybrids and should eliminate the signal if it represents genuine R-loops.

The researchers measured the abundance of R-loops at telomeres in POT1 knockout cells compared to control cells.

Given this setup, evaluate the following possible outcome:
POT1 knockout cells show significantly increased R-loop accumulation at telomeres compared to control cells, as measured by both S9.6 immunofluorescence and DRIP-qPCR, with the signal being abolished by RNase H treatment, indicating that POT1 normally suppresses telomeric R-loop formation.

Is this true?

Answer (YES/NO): NO